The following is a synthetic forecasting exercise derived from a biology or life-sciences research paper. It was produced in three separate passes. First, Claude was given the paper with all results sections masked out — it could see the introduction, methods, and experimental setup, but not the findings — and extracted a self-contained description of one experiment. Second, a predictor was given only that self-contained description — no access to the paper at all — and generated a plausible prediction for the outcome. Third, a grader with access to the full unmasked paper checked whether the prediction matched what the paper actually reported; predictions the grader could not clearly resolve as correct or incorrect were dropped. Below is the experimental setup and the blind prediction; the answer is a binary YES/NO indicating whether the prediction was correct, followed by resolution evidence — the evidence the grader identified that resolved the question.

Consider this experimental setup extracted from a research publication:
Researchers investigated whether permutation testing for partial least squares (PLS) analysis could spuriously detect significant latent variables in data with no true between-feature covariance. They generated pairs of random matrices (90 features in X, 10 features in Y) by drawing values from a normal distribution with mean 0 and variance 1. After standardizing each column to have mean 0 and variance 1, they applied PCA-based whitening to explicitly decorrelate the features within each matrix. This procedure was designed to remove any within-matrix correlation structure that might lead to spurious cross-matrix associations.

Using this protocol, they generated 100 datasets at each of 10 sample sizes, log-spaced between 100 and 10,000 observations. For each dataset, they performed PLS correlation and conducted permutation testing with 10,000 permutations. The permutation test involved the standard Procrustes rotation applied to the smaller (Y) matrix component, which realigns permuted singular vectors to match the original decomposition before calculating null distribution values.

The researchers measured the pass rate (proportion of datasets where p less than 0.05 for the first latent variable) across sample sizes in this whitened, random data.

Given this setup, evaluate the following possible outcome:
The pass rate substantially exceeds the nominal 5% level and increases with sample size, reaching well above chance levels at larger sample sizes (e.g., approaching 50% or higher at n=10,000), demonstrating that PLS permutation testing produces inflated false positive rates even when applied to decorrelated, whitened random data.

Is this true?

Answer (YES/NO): NO